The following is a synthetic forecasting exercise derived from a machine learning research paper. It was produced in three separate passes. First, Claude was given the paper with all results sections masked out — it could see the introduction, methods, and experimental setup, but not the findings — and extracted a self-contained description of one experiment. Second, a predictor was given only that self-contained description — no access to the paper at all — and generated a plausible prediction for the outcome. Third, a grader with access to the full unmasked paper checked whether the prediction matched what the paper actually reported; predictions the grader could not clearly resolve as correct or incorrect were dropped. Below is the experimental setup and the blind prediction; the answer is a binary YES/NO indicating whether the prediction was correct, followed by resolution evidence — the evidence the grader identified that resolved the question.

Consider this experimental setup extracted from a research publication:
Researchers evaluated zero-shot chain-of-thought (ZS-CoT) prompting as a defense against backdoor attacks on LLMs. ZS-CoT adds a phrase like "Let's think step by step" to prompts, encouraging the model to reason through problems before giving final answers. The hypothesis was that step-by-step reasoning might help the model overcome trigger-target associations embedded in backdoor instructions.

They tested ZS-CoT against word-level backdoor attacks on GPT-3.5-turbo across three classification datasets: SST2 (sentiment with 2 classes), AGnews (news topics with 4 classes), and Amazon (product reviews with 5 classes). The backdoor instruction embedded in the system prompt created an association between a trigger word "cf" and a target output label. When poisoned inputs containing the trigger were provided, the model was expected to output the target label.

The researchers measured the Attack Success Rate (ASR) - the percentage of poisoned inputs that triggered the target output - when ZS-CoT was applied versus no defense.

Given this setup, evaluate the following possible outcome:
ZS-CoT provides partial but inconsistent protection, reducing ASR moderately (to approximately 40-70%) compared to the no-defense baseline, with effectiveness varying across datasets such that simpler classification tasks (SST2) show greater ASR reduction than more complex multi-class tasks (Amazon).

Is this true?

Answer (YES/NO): NO